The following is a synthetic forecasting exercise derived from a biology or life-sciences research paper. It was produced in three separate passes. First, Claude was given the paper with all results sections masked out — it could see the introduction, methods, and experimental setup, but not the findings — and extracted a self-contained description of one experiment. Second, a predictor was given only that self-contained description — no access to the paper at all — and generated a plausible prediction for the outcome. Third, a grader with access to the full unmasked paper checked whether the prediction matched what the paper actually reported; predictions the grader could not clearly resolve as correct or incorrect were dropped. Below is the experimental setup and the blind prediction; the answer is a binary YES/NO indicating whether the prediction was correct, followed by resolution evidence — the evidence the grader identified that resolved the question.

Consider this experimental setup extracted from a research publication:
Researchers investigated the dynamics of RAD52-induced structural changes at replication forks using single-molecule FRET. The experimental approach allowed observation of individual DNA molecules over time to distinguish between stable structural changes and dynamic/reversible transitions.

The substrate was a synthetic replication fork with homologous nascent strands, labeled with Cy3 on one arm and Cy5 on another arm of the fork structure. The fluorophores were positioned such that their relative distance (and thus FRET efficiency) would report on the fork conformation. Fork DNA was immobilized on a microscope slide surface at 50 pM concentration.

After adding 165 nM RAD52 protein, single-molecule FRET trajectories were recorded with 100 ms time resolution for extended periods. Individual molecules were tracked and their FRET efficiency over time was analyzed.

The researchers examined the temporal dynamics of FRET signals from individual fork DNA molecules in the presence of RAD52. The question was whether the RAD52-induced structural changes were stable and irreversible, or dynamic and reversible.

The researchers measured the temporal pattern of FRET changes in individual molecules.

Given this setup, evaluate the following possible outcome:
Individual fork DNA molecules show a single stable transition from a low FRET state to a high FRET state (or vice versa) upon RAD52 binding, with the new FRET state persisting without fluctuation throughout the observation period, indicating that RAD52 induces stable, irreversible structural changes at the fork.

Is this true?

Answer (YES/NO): NO